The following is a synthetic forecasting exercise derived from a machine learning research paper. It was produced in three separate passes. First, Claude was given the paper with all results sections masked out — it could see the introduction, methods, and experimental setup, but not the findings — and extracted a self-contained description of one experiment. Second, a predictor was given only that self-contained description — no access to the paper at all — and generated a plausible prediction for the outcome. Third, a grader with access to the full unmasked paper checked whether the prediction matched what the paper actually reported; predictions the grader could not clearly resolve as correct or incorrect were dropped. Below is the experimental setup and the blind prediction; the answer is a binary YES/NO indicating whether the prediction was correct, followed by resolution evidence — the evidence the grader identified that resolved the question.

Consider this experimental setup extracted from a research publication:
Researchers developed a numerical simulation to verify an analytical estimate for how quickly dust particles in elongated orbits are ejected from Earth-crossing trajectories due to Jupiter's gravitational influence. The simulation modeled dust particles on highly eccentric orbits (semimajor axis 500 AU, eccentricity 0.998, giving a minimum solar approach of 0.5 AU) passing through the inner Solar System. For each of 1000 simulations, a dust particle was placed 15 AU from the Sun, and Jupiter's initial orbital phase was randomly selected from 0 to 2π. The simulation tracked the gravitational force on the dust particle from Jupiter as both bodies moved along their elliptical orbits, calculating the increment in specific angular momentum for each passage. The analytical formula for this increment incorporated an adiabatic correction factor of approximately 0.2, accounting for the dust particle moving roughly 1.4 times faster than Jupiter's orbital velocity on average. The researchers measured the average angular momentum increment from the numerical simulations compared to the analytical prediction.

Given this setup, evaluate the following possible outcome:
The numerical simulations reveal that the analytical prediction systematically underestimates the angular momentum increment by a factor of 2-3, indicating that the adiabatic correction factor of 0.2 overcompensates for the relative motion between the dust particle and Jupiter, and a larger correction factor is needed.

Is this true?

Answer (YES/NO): NO